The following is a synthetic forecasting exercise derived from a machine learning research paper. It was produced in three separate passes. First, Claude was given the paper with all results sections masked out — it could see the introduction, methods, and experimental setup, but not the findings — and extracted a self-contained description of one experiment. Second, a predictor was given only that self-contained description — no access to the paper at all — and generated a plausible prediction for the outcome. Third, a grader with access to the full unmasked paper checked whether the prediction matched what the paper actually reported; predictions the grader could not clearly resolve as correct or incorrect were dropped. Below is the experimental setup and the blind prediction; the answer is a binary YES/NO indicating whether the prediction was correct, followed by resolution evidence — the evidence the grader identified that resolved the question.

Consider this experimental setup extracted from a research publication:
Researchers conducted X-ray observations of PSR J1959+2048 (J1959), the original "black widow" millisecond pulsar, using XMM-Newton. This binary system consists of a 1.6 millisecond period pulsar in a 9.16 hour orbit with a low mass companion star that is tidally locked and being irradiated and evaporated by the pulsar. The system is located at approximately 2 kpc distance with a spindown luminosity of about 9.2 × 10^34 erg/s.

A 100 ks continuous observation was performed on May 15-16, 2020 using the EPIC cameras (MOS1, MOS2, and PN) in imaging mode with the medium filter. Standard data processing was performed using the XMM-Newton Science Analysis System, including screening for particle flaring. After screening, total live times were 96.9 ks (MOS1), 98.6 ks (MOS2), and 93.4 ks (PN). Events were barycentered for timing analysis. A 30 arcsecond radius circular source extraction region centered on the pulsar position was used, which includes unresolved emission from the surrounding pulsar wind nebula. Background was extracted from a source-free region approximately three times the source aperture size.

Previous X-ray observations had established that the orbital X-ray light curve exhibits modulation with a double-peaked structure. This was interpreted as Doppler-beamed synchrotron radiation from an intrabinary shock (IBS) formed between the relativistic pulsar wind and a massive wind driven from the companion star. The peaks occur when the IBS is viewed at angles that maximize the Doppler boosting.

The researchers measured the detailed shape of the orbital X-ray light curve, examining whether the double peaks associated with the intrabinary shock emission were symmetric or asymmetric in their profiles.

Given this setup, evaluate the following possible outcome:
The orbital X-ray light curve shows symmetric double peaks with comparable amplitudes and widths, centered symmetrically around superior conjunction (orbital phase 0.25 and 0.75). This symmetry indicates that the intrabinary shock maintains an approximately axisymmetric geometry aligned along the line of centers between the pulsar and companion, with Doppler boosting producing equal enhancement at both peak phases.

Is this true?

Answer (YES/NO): NO